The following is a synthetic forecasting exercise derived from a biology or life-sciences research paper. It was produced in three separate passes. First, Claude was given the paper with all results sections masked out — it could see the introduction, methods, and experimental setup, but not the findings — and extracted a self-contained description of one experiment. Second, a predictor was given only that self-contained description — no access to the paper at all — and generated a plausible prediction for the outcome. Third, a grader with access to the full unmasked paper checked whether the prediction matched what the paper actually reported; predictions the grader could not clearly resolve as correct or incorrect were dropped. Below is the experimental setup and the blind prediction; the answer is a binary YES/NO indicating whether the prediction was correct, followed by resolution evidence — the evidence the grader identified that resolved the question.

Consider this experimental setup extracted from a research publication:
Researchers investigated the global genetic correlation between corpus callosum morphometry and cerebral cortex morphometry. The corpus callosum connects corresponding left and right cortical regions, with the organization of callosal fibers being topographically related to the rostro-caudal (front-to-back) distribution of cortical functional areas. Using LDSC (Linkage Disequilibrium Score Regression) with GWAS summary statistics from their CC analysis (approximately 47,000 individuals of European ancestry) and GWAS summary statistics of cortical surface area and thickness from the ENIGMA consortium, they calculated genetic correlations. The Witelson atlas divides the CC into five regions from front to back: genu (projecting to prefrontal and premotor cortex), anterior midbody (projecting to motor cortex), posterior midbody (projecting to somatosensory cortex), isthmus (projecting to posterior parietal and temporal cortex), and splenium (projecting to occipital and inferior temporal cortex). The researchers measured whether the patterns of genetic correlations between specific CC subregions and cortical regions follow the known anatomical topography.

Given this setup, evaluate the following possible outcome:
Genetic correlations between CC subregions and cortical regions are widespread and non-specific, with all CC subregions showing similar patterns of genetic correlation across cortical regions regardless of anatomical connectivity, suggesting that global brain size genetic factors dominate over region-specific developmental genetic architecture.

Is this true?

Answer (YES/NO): NO